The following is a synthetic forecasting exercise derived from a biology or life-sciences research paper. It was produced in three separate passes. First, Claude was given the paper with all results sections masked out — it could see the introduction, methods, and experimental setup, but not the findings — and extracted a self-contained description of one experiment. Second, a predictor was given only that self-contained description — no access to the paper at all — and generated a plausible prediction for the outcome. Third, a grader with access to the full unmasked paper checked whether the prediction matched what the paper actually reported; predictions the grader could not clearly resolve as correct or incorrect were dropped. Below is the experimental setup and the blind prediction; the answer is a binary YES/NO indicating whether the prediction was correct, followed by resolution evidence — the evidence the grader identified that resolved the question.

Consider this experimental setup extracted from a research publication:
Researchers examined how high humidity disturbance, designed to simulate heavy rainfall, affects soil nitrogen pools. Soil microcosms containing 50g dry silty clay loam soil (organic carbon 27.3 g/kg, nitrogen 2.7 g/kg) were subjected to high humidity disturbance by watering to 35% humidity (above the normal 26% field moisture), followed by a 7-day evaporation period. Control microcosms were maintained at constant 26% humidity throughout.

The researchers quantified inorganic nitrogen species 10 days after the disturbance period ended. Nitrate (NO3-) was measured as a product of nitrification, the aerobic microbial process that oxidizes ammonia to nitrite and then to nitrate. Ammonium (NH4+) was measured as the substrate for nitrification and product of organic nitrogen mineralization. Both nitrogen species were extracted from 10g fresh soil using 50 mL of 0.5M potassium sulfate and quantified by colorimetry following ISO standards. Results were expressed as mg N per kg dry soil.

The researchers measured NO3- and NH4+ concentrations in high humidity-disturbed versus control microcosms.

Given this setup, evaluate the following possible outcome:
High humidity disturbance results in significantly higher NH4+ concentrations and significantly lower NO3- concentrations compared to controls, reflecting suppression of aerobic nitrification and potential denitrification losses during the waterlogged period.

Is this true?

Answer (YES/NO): NO